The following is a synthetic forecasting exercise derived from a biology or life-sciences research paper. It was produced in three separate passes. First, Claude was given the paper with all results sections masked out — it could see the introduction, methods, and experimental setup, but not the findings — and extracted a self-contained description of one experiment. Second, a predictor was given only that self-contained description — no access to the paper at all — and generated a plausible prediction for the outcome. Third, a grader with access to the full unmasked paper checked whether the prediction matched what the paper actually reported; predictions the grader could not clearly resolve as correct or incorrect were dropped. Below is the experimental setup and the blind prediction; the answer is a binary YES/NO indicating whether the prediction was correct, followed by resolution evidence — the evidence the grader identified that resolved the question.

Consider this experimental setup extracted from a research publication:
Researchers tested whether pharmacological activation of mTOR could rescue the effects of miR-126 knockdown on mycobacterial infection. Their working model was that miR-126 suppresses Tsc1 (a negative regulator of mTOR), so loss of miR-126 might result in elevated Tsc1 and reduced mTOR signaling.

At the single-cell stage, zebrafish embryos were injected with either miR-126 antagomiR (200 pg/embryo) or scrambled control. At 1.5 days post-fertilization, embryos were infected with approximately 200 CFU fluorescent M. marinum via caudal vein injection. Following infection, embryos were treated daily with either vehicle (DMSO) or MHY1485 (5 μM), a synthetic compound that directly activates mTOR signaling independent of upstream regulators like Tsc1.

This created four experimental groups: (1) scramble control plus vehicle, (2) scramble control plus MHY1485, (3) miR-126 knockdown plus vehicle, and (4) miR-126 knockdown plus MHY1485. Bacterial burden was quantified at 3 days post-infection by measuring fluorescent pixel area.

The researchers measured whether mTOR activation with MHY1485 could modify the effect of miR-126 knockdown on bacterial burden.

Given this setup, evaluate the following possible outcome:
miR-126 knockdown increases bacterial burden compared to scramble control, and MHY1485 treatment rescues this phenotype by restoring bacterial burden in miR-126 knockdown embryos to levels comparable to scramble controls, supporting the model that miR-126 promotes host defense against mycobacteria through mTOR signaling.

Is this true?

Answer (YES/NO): NO